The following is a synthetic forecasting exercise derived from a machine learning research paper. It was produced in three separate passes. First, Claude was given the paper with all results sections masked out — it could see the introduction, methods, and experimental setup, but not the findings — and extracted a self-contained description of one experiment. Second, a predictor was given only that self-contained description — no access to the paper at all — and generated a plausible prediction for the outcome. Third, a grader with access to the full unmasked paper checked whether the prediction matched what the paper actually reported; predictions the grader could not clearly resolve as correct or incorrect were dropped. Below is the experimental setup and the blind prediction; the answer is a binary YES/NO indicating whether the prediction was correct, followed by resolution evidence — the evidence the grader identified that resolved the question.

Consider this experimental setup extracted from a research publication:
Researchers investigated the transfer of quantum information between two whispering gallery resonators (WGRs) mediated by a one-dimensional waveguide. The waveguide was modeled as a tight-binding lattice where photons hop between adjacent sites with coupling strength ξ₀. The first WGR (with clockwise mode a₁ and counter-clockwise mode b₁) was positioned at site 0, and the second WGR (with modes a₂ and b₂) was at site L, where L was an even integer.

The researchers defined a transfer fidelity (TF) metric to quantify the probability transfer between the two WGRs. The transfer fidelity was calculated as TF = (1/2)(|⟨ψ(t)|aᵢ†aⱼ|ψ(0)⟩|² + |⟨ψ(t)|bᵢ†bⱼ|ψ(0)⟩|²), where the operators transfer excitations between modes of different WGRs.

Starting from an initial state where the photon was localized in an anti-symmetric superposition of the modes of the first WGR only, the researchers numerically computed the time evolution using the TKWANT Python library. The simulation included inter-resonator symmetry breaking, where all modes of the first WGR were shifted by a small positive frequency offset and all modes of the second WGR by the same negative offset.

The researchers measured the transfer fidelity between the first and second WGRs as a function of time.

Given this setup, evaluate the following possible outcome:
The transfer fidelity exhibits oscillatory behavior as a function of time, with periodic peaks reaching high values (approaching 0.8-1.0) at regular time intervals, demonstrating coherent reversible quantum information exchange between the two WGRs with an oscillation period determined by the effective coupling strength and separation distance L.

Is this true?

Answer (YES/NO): NO